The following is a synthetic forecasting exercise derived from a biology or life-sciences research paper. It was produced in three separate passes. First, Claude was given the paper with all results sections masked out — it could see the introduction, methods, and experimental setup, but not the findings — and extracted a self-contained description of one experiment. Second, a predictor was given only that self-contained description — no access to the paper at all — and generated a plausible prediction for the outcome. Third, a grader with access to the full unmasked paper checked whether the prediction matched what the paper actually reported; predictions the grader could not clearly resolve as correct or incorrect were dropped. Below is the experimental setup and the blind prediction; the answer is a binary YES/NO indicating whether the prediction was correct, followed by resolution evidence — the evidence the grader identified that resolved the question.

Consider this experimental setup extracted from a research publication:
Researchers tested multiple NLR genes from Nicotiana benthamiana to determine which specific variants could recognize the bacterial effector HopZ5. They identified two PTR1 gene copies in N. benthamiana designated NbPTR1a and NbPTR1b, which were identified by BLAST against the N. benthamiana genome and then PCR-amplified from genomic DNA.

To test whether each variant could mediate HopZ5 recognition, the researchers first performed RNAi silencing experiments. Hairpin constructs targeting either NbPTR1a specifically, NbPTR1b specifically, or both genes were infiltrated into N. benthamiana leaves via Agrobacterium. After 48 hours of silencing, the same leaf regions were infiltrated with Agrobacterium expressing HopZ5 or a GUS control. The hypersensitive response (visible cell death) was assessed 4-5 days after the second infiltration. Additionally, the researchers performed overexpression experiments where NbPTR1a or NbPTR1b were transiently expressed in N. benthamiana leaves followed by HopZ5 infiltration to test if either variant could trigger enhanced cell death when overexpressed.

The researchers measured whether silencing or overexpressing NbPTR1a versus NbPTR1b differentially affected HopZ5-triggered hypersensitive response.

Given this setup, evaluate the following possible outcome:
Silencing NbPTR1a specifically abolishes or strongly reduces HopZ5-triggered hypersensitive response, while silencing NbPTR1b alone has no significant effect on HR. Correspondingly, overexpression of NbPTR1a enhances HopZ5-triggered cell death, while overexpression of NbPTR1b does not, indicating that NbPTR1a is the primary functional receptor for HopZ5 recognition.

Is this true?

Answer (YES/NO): YES